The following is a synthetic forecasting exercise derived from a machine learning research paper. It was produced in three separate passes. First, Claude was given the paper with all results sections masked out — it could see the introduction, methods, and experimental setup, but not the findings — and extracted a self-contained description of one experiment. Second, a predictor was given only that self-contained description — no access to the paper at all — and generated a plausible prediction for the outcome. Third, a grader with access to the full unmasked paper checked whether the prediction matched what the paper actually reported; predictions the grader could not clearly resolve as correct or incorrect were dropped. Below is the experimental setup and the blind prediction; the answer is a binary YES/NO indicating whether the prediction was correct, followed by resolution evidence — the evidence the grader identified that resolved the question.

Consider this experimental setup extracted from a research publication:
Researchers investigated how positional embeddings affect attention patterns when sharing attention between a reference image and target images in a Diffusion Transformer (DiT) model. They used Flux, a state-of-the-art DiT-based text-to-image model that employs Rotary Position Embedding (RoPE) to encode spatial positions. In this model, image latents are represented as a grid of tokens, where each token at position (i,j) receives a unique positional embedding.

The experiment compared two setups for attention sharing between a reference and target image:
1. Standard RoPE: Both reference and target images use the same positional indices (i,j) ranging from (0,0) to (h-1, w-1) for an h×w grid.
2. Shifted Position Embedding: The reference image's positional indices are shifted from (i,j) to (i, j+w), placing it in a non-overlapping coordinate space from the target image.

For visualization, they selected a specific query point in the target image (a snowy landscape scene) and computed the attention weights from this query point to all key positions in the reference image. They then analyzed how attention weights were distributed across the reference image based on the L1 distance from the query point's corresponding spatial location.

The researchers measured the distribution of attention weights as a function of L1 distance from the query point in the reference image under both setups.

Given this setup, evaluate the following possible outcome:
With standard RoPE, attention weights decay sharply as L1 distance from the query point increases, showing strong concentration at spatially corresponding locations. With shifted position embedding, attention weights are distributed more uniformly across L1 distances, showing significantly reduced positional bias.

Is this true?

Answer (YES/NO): YES